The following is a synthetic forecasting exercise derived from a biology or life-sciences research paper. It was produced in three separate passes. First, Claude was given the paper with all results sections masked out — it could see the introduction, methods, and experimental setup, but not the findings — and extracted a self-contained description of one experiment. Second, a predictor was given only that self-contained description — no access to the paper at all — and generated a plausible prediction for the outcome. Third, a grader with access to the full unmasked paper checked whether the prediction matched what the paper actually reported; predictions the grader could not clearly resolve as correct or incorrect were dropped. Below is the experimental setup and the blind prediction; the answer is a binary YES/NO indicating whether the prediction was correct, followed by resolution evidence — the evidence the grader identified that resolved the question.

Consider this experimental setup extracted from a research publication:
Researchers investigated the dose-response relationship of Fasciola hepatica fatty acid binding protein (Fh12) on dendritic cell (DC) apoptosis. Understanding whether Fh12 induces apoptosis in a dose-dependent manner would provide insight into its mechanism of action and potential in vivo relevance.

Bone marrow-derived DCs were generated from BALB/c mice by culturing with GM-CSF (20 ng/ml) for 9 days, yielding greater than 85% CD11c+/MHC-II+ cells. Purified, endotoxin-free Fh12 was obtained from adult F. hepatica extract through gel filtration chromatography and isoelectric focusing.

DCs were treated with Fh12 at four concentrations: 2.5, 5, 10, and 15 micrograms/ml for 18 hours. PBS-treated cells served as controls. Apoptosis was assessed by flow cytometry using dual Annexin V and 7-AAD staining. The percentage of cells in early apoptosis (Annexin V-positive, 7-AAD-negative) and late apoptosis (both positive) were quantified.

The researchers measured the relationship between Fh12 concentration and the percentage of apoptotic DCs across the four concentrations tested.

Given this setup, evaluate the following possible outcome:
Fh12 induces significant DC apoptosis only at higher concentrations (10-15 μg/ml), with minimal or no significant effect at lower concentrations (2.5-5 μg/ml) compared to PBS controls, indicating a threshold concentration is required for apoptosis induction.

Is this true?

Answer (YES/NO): NO